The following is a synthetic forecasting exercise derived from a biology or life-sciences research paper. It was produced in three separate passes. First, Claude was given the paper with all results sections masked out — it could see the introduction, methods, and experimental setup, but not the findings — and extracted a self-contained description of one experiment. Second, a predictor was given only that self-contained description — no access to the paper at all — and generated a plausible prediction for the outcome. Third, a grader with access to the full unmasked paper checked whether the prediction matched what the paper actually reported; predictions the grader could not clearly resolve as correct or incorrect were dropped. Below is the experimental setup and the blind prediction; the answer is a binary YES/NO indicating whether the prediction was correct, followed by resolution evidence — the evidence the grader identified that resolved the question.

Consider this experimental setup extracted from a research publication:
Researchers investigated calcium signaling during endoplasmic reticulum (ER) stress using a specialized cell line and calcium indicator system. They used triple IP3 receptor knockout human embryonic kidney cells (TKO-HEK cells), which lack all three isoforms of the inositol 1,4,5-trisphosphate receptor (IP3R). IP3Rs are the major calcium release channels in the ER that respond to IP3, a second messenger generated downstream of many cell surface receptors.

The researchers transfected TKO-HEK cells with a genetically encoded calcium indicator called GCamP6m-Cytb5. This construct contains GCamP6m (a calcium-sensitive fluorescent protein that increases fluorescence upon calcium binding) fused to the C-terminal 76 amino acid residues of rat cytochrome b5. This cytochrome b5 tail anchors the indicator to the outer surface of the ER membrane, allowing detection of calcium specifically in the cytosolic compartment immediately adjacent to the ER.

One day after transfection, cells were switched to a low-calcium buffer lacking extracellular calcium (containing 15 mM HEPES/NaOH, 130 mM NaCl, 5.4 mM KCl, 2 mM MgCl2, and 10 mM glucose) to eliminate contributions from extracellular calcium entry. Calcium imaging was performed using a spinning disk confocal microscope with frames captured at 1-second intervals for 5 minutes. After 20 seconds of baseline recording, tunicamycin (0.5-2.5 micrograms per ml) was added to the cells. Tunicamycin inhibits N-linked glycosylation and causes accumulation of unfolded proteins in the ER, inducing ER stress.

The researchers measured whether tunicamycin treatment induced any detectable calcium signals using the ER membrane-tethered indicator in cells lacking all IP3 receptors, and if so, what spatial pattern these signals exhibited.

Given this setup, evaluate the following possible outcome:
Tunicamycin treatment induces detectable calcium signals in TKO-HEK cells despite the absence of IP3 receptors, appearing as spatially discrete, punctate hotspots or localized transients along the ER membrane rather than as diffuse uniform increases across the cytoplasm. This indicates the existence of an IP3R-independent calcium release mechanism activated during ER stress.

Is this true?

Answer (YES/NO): YES